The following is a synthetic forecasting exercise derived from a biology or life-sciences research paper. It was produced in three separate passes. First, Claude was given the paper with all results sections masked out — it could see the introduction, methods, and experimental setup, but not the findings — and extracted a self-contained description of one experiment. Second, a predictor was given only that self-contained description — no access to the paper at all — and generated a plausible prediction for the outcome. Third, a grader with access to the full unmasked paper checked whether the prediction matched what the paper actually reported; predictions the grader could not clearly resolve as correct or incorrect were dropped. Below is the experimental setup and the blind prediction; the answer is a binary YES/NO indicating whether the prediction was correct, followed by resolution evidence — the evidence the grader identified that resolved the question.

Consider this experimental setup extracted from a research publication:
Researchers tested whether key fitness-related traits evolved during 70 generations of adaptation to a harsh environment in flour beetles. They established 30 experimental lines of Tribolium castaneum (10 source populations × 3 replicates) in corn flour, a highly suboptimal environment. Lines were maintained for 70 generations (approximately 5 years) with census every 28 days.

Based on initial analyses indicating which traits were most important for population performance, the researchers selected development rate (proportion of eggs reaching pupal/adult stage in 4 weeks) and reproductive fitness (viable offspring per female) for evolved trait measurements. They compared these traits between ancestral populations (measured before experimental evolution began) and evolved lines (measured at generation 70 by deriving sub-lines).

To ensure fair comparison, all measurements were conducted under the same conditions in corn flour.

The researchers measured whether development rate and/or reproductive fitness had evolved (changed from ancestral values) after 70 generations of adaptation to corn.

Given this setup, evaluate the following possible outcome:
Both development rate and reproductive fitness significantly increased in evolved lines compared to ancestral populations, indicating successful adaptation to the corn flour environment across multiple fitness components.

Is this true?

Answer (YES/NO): YES